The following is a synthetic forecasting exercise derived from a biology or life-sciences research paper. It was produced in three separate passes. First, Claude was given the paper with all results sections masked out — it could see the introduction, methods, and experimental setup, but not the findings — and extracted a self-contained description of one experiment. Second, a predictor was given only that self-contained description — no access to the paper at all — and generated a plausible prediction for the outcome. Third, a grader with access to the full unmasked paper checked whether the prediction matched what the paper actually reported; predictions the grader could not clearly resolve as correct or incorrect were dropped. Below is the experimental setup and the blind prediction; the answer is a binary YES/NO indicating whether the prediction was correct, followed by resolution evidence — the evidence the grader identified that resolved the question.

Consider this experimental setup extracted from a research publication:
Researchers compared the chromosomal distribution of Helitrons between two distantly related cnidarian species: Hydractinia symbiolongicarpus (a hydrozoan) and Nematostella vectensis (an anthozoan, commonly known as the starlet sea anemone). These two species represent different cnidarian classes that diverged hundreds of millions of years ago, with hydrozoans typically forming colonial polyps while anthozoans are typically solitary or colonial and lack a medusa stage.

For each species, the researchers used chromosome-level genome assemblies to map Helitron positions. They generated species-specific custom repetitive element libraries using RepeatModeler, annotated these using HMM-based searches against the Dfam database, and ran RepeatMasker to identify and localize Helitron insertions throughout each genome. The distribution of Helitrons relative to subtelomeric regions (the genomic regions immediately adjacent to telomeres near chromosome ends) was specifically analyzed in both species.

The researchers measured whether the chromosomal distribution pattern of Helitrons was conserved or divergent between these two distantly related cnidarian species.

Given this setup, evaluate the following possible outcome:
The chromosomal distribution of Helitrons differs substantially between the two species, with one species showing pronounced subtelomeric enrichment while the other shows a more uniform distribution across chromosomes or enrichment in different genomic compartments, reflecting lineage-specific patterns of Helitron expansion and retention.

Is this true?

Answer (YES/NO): NO